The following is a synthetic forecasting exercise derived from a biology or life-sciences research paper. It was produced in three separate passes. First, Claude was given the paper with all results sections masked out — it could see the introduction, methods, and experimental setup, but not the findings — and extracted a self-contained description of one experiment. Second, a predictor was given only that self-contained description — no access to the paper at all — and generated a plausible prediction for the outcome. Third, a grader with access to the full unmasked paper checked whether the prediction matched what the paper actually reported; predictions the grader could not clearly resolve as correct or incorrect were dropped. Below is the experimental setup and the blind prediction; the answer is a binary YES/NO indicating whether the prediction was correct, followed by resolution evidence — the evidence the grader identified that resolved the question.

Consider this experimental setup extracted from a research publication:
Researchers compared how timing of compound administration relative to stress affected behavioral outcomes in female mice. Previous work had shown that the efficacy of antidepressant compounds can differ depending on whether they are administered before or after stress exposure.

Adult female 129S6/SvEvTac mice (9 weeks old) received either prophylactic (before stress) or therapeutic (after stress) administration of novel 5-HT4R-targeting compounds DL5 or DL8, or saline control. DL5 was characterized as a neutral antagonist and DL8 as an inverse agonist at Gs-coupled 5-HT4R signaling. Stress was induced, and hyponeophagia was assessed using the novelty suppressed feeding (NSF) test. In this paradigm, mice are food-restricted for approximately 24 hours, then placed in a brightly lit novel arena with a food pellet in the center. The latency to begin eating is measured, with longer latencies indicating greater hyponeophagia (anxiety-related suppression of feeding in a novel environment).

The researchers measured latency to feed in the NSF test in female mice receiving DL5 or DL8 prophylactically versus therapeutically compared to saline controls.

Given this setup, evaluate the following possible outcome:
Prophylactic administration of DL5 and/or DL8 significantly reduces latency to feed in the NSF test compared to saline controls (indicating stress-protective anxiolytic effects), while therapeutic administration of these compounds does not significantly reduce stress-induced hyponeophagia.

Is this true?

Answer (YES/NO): NO